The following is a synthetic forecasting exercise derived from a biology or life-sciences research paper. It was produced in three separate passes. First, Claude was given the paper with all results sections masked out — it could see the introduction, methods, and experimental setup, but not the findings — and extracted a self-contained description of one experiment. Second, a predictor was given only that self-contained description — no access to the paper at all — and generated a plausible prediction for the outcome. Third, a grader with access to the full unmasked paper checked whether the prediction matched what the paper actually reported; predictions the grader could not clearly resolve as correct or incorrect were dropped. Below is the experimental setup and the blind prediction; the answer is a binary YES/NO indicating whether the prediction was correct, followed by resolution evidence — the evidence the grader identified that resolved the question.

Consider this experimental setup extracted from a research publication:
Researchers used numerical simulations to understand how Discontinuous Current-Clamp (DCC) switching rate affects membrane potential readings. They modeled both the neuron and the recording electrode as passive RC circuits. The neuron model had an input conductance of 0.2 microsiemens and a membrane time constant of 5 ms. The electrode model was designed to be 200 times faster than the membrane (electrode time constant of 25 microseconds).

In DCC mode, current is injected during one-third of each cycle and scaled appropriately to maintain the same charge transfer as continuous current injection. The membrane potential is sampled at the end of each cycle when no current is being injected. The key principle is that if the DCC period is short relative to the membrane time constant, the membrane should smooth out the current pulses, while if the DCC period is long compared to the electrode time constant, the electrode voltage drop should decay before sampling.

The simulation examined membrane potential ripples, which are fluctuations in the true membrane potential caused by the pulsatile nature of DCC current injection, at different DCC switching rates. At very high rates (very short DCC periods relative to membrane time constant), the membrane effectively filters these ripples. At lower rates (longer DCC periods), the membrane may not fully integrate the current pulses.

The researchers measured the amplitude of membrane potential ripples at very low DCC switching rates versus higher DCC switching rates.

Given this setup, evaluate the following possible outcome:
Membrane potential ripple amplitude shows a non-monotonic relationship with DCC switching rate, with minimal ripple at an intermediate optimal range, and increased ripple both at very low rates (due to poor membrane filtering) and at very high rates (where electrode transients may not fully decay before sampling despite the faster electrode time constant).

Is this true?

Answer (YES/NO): NO